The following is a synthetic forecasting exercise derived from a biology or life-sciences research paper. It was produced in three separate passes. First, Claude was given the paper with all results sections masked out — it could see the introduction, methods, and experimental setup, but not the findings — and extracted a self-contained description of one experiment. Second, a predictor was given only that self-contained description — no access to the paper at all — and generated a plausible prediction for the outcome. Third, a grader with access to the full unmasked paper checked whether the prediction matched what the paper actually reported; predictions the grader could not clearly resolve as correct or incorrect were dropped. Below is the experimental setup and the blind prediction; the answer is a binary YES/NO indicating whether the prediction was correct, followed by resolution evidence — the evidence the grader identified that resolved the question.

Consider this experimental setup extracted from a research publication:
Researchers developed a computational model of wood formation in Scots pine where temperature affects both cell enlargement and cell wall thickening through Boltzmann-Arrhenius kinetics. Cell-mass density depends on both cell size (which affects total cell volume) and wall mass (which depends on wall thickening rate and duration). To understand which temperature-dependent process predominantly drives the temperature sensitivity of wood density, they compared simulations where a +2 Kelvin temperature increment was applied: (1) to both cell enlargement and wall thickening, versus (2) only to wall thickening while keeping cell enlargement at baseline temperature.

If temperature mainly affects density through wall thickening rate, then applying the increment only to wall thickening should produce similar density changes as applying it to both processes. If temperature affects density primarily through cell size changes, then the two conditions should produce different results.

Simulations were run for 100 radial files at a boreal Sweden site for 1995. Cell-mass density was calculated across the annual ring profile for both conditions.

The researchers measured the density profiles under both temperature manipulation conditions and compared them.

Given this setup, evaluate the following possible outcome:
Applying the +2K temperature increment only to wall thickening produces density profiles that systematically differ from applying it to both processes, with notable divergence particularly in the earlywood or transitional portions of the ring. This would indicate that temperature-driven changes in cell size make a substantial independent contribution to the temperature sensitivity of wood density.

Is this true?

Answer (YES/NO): YES